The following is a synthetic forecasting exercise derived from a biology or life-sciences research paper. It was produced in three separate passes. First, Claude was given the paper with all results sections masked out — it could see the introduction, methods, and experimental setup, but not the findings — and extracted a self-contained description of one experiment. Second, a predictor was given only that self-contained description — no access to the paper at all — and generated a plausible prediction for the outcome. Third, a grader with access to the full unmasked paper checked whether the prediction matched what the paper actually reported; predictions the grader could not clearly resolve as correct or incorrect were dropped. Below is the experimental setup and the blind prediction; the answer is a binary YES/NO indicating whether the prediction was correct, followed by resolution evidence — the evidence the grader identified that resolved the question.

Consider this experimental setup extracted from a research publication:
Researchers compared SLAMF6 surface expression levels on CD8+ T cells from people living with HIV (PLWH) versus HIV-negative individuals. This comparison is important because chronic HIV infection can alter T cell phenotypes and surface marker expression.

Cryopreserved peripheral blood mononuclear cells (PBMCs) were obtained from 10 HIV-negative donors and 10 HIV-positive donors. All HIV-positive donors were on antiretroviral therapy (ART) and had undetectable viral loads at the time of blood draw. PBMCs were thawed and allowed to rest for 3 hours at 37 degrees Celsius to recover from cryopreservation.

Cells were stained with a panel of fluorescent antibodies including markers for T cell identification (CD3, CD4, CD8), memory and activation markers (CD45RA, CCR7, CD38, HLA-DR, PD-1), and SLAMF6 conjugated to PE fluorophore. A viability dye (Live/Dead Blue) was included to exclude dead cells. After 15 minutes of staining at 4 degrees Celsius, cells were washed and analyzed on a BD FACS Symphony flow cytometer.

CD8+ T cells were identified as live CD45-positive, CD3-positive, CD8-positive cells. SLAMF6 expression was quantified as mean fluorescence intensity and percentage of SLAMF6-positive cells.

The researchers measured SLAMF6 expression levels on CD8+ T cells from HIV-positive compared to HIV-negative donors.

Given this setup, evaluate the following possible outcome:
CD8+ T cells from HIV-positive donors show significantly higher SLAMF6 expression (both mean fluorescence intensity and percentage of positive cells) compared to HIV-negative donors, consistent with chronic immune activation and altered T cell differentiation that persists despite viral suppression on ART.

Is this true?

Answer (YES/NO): NO